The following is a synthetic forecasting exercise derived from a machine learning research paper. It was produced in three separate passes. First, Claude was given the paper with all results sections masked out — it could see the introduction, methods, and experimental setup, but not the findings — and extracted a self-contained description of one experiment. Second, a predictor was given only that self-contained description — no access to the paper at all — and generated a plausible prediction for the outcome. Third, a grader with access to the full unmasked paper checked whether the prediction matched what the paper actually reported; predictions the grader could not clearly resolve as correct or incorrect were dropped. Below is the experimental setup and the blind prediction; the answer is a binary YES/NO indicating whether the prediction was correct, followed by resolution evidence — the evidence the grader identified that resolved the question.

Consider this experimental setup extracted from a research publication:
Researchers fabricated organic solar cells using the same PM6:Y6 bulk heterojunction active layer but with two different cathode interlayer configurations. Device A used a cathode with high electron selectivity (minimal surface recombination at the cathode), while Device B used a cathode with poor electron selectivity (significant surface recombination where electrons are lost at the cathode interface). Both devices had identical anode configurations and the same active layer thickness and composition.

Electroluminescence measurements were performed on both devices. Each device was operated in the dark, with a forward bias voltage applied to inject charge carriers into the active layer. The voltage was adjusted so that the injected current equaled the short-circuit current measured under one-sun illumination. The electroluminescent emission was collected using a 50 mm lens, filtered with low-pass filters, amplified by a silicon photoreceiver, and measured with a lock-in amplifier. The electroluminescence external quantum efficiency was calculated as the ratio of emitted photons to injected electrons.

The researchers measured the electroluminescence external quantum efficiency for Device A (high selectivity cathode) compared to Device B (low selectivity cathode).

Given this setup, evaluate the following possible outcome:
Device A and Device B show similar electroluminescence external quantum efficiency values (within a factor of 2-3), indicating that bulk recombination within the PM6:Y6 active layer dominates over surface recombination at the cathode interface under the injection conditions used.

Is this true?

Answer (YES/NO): NO